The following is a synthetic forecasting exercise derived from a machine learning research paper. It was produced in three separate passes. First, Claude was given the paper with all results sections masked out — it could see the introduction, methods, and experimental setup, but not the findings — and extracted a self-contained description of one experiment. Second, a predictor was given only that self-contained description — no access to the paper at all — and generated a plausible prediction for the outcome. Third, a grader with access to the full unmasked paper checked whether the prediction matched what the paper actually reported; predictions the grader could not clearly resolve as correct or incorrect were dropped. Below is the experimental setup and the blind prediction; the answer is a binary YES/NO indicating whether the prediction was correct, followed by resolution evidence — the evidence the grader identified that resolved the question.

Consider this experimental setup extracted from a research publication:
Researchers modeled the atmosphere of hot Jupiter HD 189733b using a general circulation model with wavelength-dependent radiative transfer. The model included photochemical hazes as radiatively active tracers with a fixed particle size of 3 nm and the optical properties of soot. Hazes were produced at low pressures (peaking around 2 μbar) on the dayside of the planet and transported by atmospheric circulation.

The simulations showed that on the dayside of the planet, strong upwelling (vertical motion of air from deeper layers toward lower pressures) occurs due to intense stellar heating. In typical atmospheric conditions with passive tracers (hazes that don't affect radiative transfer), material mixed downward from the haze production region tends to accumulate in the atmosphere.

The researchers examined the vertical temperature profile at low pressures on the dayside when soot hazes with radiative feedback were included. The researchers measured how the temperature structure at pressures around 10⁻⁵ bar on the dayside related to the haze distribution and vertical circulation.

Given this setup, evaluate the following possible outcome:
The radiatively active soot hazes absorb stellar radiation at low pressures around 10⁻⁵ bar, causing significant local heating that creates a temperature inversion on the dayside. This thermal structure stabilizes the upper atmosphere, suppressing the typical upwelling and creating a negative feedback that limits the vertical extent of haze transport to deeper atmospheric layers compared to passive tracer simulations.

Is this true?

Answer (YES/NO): NO